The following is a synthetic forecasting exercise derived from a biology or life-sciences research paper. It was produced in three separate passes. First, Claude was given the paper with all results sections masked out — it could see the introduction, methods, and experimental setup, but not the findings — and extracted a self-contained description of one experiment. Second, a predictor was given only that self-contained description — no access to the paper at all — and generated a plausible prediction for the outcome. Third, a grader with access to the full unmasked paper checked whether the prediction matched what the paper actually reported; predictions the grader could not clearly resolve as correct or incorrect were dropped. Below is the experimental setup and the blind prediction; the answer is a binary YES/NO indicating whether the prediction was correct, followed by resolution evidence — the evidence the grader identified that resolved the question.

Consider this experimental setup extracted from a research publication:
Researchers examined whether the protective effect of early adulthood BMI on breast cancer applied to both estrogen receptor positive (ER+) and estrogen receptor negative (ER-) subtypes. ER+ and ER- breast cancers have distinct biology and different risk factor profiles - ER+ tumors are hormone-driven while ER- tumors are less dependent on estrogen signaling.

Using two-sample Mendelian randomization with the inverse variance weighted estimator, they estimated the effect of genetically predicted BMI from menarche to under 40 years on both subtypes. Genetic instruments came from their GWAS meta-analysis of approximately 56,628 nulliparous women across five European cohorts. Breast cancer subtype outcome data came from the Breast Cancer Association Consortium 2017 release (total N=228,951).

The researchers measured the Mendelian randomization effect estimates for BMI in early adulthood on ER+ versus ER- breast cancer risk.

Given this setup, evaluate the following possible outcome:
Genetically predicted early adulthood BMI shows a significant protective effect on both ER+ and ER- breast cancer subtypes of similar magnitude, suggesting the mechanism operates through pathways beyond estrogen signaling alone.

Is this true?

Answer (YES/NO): YES